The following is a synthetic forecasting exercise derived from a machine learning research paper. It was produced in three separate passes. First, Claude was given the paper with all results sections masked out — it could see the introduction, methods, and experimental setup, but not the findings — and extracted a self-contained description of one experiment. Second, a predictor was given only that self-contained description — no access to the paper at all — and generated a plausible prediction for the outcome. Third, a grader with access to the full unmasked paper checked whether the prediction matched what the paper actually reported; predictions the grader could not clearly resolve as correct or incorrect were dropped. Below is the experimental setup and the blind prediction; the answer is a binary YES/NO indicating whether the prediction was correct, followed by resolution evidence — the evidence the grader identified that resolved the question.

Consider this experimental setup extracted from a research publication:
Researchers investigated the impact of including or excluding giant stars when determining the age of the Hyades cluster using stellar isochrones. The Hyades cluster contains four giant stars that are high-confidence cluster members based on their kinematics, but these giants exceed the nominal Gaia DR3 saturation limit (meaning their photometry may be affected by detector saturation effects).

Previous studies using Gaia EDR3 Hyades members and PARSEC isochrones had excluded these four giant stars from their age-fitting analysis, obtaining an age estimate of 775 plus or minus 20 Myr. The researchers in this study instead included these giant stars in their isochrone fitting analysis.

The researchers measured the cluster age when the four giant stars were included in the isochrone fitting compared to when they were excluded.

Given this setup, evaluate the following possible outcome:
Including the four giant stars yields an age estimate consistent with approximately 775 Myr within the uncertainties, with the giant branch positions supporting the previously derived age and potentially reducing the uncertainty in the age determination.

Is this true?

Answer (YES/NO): NO